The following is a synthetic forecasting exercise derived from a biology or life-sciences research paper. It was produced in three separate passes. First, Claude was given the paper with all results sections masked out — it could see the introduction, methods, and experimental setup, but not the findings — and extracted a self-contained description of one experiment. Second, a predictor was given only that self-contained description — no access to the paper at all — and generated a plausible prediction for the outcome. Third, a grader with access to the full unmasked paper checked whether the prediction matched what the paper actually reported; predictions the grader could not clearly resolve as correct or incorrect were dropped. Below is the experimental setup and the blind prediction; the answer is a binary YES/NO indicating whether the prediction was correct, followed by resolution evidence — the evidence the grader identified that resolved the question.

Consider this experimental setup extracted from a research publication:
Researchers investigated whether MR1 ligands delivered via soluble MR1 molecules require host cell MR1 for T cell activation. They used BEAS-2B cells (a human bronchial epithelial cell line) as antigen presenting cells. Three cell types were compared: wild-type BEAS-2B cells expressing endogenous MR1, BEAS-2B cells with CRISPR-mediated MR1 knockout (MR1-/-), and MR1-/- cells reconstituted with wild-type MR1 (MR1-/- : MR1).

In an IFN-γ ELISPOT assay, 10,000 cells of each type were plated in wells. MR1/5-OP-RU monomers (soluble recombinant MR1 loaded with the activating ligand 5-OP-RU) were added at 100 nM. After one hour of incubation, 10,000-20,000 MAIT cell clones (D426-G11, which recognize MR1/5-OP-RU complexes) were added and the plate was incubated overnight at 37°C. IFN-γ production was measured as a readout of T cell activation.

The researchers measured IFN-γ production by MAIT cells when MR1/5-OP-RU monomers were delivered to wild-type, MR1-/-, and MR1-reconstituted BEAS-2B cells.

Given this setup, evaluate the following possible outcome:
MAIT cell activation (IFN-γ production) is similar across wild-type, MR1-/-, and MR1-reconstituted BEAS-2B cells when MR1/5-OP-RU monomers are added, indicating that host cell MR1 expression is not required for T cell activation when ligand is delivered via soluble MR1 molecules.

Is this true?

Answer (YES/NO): NO